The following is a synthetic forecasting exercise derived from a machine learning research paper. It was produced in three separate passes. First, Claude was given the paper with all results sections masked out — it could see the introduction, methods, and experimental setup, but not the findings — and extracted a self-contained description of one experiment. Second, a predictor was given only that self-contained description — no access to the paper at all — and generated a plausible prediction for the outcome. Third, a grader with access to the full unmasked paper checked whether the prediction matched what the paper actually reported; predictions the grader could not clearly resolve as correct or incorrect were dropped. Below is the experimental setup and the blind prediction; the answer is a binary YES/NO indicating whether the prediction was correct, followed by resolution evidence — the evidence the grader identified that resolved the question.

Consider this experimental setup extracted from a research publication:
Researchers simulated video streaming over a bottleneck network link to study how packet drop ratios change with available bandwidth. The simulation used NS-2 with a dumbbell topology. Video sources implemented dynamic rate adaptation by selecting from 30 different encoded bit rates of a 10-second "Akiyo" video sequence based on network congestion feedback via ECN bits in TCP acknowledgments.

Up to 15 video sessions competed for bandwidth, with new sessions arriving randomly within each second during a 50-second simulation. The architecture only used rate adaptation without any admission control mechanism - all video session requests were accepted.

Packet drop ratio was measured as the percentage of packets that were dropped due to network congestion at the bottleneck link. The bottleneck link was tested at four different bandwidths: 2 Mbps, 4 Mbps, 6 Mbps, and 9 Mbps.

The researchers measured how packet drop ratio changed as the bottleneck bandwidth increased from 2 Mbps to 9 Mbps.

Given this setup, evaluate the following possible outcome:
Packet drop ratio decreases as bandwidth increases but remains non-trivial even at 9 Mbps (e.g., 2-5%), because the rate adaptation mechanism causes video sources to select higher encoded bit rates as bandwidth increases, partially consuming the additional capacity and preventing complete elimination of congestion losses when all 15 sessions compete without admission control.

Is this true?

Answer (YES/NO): NO